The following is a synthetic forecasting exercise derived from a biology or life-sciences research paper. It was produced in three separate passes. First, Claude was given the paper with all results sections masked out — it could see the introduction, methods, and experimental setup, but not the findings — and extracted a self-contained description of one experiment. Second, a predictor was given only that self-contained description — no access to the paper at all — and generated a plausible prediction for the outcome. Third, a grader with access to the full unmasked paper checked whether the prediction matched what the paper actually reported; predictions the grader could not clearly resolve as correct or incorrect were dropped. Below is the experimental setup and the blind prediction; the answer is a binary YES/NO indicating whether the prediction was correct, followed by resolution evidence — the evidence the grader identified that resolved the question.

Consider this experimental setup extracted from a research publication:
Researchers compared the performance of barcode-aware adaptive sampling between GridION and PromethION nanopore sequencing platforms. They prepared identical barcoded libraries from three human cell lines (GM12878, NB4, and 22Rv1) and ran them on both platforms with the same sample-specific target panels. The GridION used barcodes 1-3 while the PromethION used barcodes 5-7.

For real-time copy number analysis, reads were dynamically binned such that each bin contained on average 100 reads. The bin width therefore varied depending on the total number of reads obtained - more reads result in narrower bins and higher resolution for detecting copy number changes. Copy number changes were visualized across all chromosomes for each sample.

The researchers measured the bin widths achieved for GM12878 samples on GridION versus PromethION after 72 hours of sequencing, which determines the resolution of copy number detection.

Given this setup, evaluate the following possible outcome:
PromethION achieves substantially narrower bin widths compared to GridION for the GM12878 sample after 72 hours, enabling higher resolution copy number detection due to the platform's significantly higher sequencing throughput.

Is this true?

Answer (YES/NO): YES